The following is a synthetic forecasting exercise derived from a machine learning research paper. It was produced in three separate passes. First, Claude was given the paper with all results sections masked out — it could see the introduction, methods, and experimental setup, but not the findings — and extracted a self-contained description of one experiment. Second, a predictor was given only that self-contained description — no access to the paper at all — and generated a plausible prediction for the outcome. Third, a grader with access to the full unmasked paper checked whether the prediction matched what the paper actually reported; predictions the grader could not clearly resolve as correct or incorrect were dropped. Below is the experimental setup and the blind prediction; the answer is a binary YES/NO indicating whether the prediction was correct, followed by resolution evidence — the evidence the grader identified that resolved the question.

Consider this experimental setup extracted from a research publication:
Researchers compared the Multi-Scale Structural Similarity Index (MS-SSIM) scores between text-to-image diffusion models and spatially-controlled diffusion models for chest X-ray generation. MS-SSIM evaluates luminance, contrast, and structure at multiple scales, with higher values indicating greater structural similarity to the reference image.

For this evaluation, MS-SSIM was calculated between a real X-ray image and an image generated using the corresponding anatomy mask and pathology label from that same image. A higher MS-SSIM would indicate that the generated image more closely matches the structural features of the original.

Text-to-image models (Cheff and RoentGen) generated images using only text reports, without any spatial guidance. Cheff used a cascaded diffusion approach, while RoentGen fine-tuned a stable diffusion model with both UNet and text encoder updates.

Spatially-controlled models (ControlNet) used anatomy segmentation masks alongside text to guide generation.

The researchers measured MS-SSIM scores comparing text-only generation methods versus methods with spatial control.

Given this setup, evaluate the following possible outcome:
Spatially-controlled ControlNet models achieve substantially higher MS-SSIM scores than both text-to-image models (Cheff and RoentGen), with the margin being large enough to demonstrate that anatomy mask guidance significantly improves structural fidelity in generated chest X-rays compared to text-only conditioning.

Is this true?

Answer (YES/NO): YES